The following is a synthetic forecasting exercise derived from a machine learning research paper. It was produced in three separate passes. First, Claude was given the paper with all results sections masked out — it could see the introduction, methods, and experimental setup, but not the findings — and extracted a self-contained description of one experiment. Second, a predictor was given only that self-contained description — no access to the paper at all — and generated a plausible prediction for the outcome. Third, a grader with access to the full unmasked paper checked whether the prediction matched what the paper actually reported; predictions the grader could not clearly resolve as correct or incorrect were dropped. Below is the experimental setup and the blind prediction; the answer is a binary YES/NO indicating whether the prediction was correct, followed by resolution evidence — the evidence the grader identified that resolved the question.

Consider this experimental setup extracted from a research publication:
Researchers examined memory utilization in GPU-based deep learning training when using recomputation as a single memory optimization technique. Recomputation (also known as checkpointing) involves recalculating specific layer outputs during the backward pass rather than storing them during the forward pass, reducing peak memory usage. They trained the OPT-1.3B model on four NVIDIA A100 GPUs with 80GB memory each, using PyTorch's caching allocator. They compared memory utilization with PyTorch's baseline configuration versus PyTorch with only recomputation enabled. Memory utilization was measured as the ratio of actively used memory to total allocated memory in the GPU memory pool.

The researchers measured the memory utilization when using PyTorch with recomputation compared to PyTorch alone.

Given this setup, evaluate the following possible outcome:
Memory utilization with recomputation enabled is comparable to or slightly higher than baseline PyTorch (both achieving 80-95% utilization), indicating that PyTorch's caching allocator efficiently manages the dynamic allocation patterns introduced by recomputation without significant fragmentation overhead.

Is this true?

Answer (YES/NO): NO